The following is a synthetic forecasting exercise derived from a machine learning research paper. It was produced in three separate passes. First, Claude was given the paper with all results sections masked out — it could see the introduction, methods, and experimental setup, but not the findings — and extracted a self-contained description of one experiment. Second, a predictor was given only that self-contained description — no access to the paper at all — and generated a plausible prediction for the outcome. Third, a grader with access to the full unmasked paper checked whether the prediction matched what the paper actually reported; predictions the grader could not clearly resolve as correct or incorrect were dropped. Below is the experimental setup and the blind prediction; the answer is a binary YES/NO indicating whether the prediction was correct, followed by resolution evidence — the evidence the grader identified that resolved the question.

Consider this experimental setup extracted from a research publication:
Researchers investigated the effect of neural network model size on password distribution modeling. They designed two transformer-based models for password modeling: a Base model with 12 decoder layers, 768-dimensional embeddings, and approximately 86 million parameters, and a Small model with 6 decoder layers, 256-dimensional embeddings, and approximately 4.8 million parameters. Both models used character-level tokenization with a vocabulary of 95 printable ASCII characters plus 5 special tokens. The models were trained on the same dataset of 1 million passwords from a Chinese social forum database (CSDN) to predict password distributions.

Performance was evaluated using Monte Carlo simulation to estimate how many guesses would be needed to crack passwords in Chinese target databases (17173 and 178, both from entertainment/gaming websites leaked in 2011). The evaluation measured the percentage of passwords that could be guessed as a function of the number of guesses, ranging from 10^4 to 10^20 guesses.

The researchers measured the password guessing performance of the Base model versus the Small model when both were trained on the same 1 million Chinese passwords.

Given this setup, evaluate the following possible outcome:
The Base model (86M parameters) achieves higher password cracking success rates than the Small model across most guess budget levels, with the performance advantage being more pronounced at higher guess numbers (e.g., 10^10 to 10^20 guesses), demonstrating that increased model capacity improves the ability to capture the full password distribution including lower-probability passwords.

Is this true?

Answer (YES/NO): NO